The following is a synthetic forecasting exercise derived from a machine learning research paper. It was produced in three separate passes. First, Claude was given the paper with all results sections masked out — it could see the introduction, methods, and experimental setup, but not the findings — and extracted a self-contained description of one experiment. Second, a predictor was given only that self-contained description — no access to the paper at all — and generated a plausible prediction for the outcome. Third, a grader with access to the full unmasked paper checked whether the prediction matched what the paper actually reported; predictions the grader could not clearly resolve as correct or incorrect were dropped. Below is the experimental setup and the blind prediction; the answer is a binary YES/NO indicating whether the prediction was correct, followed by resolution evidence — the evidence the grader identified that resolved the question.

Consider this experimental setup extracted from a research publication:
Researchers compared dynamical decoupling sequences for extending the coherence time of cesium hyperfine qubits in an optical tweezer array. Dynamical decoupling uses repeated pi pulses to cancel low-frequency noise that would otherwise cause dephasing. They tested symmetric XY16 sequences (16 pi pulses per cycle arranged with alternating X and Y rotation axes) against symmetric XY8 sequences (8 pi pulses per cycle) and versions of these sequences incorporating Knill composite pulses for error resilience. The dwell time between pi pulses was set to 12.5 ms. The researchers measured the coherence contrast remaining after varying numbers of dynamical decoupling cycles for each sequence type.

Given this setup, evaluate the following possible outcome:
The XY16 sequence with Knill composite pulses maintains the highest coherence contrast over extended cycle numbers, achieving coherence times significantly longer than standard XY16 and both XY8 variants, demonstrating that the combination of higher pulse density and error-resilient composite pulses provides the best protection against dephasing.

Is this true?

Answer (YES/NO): NO